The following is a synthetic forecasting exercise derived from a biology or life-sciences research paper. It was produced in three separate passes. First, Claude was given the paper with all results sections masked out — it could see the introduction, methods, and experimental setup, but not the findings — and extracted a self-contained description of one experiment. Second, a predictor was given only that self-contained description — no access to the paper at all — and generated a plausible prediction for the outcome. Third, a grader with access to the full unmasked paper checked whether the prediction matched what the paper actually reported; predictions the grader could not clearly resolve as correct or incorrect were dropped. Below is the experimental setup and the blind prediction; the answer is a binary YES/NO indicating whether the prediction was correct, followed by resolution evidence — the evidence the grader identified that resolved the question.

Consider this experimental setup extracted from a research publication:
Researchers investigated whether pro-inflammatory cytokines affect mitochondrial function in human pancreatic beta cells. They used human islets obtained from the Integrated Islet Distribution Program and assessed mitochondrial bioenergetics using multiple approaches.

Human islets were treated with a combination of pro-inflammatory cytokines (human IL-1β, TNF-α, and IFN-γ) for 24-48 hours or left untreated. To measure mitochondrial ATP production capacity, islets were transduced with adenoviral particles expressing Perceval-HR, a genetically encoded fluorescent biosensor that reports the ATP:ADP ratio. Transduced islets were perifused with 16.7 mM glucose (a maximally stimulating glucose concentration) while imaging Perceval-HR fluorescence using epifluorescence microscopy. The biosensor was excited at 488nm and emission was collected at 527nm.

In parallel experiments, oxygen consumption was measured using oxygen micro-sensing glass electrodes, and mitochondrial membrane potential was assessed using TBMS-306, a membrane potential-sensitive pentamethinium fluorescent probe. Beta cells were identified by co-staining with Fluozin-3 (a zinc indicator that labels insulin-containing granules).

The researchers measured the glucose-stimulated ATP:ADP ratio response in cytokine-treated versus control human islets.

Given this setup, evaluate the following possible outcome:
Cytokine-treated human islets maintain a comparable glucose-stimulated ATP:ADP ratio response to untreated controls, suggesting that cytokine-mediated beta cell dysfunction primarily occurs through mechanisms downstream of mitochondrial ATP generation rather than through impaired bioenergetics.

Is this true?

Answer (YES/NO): NO